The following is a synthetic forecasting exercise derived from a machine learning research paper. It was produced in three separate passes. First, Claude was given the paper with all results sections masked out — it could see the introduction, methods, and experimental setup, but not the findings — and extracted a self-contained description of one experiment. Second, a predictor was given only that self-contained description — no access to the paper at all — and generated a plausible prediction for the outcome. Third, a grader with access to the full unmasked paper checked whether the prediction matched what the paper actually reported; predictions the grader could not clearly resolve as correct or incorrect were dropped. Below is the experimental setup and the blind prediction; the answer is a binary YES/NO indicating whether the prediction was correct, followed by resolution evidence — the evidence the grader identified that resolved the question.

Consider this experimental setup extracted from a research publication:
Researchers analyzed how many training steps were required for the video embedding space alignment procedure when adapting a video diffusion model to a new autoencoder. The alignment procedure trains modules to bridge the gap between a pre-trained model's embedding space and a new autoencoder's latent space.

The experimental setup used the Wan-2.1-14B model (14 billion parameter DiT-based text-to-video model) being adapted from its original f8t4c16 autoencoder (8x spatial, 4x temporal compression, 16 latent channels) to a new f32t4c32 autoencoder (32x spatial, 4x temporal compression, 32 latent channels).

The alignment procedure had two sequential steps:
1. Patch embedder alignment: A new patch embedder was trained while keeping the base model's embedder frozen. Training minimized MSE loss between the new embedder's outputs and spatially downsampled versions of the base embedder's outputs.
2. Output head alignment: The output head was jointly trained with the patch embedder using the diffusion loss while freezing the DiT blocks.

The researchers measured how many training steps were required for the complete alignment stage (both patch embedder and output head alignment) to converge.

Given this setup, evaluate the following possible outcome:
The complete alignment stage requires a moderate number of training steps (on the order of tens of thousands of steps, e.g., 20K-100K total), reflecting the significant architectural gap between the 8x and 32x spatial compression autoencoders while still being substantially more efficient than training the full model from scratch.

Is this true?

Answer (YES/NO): NO